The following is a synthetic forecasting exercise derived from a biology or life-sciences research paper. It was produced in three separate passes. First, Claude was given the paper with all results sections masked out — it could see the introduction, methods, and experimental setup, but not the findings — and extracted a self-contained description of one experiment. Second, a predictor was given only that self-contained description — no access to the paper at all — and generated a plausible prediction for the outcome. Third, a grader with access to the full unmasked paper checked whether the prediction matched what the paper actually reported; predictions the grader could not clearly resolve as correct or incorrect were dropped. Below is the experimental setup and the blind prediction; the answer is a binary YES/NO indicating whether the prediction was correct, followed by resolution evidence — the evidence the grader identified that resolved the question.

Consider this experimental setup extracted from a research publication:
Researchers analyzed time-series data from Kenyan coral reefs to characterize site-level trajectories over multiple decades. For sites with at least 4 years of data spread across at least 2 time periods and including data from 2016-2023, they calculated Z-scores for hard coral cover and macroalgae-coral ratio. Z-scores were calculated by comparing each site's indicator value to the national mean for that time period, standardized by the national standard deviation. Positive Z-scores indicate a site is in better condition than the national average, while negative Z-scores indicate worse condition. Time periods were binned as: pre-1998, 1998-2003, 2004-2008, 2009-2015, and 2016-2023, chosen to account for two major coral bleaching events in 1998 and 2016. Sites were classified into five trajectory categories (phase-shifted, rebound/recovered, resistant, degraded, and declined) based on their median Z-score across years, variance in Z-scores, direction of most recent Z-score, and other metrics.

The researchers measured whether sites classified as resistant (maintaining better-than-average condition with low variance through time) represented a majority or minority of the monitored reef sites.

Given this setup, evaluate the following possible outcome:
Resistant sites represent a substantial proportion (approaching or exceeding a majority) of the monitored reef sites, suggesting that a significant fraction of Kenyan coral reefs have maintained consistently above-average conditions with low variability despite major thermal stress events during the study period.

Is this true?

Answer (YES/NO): NO